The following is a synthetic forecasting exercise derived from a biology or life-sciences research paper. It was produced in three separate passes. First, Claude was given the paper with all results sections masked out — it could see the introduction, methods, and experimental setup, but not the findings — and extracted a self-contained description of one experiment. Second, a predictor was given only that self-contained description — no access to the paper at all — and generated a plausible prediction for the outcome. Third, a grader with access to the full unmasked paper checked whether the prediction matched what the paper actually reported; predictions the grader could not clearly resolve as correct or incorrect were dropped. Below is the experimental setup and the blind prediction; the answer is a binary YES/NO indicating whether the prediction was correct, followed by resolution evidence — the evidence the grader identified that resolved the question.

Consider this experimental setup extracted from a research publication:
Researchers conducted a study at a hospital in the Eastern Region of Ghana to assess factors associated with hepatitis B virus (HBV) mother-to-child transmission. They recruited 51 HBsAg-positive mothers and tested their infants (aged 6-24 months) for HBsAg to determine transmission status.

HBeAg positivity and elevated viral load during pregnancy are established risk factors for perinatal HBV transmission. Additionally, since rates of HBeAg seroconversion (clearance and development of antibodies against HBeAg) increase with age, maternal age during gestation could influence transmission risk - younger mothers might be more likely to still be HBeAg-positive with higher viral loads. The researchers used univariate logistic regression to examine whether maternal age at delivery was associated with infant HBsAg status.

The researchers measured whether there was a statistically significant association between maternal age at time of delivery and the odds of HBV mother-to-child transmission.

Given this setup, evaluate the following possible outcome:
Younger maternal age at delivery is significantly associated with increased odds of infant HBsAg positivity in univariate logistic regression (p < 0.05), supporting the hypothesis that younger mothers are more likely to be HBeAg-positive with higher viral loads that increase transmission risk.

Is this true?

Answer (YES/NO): NO